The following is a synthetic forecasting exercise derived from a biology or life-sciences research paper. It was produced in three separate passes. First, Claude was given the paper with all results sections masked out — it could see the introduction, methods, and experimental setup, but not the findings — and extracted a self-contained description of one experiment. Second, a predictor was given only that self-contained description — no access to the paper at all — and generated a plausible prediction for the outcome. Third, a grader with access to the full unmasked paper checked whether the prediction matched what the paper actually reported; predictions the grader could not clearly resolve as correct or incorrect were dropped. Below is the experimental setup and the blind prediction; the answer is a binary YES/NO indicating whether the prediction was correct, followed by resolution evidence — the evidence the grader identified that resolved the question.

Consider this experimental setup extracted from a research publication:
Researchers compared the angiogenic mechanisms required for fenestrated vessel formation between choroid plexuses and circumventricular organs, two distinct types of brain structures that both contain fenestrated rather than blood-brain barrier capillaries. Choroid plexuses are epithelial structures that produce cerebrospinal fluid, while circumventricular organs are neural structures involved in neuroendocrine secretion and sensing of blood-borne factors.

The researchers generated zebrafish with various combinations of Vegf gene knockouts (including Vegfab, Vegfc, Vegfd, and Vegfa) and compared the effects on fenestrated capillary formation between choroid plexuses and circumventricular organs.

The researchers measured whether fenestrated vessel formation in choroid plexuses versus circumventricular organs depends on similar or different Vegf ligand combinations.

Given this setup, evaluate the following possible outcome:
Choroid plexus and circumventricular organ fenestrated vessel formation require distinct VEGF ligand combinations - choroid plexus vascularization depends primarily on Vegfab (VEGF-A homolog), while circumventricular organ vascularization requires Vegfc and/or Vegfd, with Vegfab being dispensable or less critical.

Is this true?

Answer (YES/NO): NO